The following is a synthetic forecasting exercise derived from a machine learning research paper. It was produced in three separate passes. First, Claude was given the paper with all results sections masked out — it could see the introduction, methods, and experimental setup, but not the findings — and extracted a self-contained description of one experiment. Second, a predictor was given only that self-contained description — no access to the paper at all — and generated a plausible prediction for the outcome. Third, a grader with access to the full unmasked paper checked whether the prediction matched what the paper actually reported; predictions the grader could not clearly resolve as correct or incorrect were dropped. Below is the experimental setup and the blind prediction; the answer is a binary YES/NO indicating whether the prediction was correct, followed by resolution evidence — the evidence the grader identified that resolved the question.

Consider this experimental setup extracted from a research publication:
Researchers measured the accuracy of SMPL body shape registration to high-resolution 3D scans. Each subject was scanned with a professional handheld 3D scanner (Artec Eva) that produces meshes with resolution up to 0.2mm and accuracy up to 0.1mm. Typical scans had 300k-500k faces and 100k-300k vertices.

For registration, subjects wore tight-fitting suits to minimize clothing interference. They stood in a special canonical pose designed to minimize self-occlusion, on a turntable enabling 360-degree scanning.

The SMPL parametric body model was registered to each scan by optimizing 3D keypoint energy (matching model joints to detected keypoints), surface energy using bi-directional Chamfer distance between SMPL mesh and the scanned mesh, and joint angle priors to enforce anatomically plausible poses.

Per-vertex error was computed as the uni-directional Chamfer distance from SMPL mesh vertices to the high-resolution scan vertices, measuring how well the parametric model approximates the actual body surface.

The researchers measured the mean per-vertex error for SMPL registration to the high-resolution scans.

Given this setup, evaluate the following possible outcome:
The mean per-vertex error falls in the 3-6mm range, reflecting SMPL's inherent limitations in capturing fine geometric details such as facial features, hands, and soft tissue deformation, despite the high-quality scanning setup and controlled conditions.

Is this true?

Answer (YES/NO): NO